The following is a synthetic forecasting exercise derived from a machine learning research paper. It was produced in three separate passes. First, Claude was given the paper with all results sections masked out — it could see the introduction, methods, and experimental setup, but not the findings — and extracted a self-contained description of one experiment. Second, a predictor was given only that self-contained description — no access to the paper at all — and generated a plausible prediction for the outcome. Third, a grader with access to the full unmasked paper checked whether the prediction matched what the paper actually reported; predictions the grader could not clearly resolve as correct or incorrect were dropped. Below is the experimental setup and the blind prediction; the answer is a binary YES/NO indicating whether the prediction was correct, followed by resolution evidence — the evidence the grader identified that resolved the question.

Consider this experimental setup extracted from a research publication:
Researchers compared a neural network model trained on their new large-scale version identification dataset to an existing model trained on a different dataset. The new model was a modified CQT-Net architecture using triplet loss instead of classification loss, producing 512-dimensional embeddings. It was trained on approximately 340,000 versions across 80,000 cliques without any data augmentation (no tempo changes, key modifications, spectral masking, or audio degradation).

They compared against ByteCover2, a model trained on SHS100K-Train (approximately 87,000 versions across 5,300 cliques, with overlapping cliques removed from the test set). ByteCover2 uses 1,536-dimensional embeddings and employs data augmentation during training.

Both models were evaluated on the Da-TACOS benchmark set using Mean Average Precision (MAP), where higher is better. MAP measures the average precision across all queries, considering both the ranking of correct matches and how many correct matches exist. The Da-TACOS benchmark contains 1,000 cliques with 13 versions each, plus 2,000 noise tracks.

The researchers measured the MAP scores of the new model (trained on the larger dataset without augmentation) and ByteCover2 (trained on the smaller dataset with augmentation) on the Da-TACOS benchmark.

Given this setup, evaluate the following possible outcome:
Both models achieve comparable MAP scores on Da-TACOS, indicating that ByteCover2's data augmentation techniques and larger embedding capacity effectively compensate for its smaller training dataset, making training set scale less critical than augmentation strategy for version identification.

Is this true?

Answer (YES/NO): NO